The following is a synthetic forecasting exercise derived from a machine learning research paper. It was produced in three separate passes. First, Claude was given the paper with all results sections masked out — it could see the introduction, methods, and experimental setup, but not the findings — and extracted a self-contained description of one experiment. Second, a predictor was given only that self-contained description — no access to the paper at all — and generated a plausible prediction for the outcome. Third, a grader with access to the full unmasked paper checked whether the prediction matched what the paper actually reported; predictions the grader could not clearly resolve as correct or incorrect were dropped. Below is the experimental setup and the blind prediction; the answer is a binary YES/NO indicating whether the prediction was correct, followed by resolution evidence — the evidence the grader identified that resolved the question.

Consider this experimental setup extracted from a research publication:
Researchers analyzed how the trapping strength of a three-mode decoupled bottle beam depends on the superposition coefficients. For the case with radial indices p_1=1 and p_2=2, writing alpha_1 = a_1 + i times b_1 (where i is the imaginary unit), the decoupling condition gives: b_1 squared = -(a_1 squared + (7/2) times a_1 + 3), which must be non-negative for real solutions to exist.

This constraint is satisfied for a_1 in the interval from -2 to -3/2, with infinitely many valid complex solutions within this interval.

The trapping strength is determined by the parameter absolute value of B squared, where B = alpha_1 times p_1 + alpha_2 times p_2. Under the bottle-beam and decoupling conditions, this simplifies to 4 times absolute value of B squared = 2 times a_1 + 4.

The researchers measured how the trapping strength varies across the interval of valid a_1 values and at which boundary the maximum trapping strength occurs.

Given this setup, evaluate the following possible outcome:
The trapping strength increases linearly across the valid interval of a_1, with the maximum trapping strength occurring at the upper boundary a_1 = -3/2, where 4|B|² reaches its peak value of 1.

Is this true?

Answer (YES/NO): YES